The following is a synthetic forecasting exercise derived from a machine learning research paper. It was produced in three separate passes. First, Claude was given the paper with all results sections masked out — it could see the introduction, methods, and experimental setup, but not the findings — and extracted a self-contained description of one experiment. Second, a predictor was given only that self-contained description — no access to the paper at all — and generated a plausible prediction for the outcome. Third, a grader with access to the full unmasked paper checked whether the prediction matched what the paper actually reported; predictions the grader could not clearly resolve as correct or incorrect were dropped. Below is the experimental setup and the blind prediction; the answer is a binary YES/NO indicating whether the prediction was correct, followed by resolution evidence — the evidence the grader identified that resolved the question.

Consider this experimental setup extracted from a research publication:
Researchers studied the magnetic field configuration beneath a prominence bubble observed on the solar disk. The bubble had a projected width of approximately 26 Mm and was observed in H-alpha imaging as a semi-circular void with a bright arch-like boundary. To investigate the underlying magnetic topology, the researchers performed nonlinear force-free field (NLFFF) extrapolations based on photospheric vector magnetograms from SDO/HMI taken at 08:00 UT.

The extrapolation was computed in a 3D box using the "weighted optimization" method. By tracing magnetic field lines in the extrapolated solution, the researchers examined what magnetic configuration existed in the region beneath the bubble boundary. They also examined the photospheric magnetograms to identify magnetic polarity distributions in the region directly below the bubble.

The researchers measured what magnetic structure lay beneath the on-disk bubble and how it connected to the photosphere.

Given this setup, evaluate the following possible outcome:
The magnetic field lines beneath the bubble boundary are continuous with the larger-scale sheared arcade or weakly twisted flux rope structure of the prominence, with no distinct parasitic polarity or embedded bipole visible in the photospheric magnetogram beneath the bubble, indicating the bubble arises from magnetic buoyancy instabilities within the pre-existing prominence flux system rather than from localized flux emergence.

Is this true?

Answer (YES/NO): NO